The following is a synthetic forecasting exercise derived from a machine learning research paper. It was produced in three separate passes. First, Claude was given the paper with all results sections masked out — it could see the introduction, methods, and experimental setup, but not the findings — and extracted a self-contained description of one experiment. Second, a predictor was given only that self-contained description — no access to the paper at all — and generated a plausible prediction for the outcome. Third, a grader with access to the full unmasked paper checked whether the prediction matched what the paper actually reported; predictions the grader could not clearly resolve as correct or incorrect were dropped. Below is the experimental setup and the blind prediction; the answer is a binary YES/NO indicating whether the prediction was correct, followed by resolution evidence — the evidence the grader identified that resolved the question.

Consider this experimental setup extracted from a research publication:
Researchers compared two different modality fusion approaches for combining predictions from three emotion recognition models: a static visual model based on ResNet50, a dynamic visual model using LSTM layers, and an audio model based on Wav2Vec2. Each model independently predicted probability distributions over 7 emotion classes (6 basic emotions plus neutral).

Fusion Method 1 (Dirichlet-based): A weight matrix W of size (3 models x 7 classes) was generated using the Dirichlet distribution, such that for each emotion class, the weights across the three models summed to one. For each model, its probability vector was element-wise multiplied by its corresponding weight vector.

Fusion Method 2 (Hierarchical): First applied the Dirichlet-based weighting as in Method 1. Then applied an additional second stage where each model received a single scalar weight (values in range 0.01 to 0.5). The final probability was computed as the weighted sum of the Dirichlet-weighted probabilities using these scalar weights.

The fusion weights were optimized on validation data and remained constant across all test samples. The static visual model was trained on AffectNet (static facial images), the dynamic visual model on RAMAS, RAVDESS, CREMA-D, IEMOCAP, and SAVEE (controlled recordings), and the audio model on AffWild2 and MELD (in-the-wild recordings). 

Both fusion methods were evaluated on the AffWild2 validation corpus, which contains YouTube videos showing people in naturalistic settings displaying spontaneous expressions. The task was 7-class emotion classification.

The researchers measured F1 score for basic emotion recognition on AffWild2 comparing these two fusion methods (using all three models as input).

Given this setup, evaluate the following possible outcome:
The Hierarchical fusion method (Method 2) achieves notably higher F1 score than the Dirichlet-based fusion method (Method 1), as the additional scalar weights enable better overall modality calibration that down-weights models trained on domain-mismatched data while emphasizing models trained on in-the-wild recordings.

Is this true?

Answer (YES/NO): NO